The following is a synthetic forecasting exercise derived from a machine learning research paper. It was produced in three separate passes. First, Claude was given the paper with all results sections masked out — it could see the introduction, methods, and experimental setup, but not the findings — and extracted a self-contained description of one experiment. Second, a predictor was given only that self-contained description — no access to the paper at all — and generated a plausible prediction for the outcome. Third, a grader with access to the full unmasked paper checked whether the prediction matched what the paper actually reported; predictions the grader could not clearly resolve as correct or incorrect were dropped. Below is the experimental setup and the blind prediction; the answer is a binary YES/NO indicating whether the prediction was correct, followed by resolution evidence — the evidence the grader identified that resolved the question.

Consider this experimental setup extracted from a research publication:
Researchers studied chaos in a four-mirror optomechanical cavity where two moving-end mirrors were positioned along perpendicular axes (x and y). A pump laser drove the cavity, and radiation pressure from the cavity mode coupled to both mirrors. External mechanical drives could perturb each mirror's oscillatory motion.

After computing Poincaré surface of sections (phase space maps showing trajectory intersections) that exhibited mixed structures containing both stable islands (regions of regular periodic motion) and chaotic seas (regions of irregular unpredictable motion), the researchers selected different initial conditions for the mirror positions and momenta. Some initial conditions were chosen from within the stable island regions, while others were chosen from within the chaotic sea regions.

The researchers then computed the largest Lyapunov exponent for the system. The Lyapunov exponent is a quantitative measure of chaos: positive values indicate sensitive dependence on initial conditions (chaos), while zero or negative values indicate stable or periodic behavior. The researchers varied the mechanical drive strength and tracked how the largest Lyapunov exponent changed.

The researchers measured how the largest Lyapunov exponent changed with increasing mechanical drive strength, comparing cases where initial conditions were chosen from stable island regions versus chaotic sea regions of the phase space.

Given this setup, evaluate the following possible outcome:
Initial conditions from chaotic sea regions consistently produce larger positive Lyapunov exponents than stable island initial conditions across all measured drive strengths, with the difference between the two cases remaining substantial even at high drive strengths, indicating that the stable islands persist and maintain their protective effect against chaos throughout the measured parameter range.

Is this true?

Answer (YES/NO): NO